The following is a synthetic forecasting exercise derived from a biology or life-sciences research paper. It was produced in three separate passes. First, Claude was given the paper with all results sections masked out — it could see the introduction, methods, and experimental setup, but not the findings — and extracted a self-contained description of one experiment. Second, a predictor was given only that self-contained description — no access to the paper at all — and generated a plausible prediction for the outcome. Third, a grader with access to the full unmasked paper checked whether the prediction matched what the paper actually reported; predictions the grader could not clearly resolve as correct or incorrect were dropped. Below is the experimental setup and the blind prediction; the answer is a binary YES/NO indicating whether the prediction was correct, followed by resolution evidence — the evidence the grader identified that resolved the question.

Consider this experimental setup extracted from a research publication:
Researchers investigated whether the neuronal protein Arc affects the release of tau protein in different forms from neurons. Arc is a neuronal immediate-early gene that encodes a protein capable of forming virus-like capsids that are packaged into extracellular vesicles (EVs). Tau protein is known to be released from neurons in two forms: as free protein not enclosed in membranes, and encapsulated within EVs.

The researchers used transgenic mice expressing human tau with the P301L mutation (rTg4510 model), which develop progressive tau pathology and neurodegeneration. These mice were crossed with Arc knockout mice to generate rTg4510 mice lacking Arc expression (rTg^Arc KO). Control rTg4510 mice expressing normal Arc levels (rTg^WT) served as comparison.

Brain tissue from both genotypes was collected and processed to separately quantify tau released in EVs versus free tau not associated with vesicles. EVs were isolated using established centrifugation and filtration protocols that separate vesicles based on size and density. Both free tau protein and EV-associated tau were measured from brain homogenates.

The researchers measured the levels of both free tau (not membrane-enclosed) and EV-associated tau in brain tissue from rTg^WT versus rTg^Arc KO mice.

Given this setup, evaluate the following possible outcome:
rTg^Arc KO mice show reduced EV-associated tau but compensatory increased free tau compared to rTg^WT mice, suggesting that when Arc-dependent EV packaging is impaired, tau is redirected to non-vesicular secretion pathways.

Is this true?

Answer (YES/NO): NO